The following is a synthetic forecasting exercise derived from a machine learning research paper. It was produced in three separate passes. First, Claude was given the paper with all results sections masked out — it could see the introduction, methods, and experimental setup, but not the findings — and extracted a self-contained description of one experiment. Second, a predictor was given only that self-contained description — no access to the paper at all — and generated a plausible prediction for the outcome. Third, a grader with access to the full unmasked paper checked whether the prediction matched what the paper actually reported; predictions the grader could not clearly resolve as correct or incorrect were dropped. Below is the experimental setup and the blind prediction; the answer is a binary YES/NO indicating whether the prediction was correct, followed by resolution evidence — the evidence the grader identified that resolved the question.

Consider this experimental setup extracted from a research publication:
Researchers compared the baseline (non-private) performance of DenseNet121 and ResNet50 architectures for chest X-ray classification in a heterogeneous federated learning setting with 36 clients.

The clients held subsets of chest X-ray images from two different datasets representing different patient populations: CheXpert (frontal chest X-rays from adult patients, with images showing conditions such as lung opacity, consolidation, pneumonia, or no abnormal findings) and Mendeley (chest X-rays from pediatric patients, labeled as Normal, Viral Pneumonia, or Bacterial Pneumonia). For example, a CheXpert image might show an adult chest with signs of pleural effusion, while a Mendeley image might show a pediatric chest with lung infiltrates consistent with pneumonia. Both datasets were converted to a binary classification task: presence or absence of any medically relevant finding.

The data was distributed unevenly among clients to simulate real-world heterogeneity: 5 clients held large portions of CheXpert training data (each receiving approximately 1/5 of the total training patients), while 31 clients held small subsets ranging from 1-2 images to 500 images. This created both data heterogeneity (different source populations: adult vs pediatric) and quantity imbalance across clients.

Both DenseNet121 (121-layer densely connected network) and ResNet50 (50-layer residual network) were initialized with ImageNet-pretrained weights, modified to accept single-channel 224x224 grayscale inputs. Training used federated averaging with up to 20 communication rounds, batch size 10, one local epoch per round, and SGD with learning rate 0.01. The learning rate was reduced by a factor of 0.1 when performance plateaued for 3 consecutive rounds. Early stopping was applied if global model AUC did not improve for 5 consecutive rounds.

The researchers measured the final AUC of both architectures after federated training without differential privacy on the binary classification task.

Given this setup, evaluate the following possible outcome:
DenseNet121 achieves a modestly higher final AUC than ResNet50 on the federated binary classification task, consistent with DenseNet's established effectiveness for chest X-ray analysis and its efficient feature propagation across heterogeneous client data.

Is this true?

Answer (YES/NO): NO